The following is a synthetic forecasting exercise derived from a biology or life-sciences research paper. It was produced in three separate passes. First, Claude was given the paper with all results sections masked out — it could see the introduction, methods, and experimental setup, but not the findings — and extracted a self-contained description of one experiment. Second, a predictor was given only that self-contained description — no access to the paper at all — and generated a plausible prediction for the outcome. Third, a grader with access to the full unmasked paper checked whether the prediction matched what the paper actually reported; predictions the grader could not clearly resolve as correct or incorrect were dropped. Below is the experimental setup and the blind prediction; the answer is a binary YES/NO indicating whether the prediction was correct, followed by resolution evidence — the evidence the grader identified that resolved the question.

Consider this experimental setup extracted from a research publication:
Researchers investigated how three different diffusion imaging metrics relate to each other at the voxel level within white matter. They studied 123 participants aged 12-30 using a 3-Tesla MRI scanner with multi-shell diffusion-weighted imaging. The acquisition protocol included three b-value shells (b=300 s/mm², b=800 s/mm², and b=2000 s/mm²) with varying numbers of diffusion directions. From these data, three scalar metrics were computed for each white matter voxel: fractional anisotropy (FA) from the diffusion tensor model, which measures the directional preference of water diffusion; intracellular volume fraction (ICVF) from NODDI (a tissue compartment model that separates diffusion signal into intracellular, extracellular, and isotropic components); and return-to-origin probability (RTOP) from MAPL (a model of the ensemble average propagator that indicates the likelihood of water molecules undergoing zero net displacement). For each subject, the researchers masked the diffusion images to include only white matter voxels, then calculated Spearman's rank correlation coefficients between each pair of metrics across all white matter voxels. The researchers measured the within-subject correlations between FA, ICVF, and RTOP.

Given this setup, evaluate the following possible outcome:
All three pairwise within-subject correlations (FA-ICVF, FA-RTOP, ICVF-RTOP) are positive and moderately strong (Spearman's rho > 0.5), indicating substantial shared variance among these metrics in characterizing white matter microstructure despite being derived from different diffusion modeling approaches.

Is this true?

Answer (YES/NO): YES